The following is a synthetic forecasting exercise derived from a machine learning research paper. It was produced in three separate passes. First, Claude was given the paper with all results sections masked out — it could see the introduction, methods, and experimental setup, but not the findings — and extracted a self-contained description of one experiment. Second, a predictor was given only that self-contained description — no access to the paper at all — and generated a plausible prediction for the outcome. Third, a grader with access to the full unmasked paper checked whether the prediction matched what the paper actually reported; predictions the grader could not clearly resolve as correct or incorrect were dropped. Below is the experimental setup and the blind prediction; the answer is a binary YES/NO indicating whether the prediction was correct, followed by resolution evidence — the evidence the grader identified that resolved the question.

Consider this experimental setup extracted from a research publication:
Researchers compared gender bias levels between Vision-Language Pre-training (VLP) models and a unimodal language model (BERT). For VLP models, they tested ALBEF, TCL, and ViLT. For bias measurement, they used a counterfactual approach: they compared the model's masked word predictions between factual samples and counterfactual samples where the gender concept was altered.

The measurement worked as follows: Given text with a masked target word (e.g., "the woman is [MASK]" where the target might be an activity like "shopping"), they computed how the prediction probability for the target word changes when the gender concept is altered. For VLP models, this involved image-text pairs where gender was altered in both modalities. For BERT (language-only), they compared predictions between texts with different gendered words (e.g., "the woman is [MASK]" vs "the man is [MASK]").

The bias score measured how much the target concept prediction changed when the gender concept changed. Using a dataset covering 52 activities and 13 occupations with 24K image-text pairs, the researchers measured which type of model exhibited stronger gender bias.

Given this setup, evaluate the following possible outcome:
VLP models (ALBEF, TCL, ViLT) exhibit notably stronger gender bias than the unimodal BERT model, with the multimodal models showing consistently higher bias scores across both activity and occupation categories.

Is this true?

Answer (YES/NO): YES